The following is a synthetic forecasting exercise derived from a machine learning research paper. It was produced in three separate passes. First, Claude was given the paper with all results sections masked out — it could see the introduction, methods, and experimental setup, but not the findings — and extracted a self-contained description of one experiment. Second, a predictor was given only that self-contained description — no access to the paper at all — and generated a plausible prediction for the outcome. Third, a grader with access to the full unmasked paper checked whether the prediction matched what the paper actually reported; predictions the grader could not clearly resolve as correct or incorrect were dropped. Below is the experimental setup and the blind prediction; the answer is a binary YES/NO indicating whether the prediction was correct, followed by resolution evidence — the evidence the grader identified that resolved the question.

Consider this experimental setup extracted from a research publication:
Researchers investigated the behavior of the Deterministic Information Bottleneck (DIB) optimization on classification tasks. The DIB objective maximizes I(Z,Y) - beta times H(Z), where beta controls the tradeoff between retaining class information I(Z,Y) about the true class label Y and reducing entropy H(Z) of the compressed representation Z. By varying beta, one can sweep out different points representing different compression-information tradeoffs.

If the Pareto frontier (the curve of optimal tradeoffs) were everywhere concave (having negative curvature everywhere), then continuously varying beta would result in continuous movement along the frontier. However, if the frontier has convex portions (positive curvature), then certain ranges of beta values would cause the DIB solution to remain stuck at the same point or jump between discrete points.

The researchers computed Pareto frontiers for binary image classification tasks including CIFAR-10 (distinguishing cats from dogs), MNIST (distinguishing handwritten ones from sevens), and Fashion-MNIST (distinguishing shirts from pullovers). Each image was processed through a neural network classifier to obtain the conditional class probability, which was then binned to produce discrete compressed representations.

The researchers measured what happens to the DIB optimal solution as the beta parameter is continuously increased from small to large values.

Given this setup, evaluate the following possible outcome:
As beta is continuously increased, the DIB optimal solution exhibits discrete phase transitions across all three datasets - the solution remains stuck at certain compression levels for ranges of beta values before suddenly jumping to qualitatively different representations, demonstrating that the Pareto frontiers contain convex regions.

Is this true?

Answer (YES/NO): YES